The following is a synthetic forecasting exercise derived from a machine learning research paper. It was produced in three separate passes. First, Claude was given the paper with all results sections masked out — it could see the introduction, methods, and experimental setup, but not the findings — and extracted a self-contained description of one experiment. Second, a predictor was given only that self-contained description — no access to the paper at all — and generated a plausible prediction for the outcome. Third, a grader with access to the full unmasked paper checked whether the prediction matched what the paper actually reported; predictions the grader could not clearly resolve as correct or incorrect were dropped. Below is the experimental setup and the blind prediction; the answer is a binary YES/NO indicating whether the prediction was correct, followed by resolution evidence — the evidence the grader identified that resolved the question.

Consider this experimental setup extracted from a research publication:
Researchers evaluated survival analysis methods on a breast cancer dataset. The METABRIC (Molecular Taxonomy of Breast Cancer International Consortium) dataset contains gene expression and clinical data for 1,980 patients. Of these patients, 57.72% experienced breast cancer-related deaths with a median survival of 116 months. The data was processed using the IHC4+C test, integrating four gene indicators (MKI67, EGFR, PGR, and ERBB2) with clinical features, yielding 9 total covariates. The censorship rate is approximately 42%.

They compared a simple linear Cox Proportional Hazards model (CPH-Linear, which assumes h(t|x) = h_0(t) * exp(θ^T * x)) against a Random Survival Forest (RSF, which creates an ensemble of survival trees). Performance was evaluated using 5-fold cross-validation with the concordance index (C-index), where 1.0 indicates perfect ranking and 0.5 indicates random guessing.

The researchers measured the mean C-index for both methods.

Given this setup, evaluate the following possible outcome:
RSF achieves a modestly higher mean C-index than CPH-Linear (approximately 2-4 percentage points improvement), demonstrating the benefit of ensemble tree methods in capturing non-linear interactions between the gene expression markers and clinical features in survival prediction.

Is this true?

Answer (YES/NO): NO